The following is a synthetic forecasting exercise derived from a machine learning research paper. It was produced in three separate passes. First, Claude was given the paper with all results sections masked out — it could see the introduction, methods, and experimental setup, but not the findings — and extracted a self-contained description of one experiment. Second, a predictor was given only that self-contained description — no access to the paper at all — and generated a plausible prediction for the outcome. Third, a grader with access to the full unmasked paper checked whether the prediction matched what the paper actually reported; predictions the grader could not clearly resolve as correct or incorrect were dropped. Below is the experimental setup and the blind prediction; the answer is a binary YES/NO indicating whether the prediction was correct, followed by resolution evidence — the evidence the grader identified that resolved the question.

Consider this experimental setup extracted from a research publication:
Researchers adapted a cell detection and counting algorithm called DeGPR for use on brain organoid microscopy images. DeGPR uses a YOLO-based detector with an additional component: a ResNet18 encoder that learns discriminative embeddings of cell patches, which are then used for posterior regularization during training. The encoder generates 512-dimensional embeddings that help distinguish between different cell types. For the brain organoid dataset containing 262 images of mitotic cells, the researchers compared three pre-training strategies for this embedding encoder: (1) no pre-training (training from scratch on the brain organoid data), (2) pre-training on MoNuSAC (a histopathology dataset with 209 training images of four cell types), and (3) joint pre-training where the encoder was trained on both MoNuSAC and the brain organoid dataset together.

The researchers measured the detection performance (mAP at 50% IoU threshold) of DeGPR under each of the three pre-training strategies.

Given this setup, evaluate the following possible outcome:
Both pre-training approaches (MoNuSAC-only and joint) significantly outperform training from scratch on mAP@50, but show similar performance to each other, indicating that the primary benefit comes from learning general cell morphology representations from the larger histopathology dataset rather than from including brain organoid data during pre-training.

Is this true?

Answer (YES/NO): NO